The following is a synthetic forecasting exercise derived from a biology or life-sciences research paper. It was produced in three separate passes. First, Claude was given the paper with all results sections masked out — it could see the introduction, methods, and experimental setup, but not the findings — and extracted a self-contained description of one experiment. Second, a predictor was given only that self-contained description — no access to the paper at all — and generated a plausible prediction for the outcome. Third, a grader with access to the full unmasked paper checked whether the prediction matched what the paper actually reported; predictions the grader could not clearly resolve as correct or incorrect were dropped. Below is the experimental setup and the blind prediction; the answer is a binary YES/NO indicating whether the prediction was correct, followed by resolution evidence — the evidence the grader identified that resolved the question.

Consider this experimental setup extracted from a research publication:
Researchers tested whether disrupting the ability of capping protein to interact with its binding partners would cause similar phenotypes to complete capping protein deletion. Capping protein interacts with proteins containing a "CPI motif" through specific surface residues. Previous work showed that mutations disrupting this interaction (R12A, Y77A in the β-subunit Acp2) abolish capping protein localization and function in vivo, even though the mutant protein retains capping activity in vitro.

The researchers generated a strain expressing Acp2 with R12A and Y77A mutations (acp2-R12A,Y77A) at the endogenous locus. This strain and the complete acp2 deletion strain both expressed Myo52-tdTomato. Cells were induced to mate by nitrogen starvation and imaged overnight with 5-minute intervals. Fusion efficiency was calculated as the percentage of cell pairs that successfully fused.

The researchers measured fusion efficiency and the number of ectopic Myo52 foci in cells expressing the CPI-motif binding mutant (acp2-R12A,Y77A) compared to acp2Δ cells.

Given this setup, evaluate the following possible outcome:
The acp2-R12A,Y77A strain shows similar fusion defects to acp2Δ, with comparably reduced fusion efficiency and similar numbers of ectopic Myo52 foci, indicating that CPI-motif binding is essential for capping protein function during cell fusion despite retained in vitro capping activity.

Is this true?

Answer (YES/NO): NO